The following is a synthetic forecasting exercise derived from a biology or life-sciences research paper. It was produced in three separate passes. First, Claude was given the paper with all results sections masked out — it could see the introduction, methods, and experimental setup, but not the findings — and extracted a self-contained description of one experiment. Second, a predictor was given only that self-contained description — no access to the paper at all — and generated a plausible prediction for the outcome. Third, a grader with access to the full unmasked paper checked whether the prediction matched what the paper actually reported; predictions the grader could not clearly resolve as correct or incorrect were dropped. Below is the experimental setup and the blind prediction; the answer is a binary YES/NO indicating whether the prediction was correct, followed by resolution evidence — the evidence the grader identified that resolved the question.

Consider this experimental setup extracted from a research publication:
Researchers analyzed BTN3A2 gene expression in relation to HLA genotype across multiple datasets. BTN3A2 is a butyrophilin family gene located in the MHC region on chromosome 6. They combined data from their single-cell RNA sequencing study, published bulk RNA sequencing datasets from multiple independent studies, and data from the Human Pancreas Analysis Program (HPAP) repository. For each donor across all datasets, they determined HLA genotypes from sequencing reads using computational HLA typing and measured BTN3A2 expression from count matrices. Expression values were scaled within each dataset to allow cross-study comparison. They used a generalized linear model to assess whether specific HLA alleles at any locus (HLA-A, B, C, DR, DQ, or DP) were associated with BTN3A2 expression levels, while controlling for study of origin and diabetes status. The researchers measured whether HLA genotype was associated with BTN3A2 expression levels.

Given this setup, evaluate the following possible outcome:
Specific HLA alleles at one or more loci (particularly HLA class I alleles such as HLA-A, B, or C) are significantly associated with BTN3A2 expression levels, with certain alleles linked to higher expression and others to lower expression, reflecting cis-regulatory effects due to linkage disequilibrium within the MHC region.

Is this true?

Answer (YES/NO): YES